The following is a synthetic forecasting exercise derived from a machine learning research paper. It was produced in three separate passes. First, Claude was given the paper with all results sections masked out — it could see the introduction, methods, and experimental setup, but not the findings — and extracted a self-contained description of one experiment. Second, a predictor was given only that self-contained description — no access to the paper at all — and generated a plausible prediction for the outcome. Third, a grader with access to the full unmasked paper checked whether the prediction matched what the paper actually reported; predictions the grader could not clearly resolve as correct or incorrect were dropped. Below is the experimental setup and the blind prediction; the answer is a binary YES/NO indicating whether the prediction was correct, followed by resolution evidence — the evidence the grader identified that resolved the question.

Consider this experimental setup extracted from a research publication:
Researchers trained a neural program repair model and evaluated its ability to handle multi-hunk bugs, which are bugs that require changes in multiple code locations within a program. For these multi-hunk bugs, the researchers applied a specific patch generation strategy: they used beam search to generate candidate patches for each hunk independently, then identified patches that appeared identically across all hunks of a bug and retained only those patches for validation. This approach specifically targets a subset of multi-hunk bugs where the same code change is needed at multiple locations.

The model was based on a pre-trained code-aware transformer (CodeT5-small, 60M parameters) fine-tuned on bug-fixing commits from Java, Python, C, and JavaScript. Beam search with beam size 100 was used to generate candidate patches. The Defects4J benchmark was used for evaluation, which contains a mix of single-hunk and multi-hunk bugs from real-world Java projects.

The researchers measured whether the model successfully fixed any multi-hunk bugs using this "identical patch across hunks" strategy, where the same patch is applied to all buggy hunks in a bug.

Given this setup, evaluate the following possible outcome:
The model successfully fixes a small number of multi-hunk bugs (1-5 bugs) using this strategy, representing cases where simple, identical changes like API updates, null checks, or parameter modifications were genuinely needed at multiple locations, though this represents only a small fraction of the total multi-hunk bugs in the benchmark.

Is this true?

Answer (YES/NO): NO